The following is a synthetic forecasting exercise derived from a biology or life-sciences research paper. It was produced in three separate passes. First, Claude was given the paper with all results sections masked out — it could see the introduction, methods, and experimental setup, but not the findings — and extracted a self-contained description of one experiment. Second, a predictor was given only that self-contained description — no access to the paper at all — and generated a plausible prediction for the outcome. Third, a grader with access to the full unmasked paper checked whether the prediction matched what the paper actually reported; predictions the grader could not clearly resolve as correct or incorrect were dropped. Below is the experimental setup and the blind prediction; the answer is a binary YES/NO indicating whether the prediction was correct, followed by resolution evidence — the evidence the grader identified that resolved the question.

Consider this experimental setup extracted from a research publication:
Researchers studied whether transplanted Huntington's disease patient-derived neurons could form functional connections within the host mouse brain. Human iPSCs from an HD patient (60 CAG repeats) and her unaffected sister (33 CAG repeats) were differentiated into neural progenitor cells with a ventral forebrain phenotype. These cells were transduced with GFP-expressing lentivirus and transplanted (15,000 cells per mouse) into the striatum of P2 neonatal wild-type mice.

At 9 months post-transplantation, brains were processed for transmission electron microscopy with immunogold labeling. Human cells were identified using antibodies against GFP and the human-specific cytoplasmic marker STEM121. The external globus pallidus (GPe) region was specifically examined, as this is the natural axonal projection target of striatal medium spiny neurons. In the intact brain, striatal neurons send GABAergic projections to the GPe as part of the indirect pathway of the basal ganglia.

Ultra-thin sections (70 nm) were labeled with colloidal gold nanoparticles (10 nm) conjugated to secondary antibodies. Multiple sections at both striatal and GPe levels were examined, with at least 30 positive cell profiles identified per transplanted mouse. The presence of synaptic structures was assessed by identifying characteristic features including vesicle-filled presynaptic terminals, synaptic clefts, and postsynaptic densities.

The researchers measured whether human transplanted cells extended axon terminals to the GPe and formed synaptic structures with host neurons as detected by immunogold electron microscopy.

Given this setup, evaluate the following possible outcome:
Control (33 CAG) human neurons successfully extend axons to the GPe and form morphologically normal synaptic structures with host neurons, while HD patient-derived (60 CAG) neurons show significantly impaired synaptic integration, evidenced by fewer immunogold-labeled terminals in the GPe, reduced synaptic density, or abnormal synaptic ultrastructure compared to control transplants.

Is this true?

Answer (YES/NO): NO